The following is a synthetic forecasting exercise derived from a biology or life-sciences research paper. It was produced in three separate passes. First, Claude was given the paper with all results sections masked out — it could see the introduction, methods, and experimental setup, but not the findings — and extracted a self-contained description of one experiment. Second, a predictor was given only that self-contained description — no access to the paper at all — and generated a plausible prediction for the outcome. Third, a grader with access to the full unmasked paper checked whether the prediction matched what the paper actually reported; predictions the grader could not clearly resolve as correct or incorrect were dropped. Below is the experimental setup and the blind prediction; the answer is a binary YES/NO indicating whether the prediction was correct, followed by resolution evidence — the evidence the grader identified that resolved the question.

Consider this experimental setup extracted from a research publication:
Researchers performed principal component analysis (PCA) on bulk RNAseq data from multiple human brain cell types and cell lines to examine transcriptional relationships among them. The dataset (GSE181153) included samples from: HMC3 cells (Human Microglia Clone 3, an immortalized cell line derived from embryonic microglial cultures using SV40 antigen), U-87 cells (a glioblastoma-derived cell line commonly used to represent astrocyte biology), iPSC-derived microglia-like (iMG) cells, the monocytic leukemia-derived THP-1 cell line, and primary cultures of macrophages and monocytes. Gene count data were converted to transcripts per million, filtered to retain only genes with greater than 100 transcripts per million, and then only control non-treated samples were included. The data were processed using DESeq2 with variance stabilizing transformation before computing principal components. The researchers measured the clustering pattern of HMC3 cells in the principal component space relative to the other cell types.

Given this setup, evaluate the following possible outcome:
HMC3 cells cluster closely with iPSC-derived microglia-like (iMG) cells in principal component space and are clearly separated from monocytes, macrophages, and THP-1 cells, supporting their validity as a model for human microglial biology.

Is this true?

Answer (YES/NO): NO